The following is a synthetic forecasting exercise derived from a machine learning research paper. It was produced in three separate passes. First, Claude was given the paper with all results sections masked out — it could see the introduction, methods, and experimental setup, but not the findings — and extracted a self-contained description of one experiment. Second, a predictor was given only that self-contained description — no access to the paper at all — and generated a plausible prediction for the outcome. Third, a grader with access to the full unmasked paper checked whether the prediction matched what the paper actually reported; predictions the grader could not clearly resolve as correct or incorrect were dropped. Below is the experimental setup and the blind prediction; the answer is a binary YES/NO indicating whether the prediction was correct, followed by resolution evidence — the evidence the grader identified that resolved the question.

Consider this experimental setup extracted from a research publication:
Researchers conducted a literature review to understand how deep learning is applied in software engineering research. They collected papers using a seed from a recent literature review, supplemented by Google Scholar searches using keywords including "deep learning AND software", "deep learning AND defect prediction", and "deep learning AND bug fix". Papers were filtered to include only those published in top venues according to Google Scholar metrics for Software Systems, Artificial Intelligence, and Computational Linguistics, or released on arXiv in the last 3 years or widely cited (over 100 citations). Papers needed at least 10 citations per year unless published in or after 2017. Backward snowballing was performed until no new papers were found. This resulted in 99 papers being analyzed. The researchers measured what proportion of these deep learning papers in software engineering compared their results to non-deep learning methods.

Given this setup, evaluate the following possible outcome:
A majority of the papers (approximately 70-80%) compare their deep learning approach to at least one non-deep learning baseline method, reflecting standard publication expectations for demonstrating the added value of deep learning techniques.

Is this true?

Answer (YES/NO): NO